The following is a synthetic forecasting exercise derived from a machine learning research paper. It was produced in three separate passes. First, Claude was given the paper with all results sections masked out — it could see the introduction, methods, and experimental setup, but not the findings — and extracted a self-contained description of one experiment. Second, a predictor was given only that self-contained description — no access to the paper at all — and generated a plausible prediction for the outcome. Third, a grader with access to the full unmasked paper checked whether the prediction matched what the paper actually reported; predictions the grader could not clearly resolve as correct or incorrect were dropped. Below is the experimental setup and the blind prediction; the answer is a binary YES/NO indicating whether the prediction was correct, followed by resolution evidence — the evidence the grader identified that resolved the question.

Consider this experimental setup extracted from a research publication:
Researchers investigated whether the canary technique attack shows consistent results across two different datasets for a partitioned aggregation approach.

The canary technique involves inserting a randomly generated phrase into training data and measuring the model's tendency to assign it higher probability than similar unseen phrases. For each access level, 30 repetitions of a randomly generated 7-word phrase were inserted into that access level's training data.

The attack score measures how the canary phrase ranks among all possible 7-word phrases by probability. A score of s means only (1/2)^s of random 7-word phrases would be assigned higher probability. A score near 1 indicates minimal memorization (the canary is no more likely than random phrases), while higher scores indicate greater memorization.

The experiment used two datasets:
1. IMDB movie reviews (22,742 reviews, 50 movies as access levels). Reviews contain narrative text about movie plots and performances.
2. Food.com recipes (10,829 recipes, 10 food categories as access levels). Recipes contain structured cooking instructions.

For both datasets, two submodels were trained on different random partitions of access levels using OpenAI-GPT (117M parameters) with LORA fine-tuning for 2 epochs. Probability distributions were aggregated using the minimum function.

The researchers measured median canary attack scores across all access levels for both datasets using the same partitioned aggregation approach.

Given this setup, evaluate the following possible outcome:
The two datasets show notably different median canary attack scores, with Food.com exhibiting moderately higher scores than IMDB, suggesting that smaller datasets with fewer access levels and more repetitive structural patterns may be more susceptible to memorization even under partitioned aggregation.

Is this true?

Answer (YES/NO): YES